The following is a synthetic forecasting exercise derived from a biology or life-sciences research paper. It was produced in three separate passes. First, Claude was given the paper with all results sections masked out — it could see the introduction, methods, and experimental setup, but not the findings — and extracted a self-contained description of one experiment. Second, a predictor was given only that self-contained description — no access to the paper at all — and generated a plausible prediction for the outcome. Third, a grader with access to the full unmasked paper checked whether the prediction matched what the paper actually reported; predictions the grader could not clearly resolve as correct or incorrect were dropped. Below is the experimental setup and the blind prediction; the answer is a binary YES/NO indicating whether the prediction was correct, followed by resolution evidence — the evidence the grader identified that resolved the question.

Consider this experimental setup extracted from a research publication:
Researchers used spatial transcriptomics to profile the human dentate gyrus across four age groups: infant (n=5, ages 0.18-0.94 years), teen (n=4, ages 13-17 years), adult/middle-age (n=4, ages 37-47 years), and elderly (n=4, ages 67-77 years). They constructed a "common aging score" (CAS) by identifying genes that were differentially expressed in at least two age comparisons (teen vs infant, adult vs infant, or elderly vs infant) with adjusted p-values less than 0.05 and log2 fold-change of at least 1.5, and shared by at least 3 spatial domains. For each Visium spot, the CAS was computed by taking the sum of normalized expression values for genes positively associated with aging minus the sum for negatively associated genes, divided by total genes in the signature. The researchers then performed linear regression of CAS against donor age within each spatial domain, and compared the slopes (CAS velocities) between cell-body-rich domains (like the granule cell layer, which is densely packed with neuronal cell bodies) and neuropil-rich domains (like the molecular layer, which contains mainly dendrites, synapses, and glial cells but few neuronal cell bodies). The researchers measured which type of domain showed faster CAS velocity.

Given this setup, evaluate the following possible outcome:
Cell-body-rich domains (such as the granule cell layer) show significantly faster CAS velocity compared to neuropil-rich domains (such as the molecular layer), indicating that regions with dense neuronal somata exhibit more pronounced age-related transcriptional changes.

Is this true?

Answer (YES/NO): NO